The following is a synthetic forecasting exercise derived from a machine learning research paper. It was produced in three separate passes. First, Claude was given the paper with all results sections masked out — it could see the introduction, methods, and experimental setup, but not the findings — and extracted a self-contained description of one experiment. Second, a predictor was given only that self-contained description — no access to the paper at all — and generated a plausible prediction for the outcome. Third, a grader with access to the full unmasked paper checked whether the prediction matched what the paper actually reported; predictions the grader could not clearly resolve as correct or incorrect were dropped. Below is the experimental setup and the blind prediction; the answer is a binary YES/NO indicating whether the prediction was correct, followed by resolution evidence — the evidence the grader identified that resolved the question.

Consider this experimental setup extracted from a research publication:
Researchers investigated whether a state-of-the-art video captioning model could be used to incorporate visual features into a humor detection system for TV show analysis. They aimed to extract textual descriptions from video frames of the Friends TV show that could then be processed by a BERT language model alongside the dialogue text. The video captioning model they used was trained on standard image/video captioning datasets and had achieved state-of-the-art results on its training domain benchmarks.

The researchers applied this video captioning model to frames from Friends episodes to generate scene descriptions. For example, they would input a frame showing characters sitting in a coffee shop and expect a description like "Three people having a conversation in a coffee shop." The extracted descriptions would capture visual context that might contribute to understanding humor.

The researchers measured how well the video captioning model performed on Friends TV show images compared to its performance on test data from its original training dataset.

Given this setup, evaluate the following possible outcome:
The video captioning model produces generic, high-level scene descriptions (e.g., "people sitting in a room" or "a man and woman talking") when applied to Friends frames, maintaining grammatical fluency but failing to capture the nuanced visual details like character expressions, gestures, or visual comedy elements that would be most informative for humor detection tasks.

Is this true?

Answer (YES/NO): NO